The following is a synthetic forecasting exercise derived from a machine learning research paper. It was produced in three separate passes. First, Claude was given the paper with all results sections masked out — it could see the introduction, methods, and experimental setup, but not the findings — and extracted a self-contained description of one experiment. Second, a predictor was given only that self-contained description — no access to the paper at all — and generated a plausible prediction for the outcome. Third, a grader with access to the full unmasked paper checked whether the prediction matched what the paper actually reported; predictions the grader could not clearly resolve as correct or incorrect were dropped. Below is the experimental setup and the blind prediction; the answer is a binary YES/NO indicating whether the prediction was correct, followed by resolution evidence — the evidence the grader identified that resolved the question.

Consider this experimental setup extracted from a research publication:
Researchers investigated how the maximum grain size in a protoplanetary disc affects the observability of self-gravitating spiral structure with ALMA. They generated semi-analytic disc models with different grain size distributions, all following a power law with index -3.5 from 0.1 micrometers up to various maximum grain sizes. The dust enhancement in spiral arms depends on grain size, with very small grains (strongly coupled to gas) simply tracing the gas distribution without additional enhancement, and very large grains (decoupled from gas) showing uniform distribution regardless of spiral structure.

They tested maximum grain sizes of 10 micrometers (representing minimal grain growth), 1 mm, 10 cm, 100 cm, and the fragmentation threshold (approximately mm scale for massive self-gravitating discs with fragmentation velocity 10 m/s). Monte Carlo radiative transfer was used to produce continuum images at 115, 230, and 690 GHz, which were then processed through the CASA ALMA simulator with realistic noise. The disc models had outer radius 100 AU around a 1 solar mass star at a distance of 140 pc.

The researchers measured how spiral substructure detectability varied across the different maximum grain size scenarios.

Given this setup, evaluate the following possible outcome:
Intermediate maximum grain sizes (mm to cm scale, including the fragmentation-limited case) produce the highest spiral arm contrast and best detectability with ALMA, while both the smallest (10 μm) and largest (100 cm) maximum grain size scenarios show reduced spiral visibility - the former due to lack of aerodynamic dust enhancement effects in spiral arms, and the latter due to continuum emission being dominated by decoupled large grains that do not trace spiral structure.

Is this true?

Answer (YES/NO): YES